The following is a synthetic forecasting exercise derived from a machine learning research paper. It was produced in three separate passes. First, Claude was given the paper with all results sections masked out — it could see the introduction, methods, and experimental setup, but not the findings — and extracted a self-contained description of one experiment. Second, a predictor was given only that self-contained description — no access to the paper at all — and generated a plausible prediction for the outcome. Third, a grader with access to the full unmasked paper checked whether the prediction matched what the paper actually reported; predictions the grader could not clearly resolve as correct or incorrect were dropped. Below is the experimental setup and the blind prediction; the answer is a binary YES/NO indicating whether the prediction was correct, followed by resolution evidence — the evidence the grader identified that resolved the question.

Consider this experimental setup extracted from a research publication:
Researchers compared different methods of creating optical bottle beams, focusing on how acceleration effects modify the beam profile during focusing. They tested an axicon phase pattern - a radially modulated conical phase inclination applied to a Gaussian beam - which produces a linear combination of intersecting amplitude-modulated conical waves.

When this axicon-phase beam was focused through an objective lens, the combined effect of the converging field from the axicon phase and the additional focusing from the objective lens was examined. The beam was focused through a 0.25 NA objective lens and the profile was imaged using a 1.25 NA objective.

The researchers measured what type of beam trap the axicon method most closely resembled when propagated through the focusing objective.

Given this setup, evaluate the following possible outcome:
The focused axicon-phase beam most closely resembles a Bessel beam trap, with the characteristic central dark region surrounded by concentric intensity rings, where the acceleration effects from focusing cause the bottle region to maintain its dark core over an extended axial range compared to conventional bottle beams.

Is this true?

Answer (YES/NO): NO